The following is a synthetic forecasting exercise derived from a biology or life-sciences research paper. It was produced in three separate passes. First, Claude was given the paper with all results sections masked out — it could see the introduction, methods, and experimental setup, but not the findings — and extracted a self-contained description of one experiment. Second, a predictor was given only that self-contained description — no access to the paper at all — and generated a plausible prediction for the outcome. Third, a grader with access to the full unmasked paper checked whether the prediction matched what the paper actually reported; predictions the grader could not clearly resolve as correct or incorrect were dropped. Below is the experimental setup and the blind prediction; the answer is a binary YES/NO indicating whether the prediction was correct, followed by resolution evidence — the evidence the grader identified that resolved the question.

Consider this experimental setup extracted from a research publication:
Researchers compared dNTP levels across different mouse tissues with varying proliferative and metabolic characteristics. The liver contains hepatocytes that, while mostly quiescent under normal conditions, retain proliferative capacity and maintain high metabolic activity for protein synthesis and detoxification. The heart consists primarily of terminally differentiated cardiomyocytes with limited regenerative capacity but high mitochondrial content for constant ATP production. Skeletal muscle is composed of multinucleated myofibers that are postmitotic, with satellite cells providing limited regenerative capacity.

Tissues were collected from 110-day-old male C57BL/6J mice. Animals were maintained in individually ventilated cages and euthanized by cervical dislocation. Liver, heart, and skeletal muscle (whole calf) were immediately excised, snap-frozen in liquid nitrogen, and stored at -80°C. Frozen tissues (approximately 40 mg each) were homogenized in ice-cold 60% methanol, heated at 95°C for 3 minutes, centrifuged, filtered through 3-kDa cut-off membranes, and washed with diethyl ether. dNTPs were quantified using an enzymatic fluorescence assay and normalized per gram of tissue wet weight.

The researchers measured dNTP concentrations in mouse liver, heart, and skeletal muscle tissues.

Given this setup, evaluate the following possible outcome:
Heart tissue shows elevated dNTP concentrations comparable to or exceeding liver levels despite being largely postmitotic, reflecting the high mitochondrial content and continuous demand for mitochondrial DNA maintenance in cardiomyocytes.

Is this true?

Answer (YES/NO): NO